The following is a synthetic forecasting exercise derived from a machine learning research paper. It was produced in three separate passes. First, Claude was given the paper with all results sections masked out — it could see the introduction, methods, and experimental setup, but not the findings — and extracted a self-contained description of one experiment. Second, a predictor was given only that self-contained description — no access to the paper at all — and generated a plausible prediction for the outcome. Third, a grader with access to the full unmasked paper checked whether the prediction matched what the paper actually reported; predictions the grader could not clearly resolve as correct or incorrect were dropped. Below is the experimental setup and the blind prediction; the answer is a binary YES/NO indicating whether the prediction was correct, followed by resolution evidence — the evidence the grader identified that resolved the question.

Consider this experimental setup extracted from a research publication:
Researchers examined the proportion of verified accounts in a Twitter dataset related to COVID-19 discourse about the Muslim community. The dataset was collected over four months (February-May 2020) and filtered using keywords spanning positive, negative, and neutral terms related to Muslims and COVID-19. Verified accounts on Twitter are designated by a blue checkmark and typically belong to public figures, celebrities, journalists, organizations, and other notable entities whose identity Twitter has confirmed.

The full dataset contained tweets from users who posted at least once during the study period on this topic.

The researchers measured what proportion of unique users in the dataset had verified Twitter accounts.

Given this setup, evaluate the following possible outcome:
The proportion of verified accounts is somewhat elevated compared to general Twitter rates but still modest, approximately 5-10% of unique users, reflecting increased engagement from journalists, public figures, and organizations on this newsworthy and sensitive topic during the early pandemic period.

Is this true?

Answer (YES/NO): NO